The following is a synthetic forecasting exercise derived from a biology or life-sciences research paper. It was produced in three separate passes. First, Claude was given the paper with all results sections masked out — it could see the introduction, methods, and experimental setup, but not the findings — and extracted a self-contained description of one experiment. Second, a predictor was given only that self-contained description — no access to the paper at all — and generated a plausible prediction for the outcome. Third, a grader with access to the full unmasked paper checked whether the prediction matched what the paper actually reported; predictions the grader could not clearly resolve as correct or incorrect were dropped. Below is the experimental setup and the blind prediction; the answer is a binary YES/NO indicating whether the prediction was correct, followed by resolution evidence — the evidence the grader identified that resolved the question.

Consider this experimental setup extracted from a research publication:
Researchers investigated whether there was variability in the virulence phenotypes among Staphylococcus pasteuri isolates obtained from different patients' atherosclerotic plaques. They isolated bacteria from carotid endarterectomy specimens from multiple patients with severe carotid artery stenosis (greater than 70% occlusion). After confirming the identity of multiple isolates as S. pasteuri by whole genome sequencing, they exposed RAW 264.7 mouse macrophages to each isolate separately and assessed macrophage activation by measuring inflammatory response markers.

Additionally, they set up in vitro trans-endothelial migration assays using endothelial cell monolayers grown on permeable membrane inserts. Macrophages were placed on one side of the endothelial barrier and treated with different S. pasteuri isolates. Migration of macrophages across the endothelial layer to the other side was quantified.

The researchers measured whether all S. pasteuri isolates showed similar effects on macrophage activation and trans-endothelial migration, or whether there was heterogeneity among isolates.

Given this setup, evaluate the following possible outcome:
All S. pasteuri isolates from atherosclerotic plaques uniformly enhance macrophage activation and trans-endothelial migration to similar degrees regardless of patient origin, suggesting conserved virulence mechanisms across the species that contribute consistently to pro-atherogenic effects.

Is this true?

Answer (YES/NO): NO